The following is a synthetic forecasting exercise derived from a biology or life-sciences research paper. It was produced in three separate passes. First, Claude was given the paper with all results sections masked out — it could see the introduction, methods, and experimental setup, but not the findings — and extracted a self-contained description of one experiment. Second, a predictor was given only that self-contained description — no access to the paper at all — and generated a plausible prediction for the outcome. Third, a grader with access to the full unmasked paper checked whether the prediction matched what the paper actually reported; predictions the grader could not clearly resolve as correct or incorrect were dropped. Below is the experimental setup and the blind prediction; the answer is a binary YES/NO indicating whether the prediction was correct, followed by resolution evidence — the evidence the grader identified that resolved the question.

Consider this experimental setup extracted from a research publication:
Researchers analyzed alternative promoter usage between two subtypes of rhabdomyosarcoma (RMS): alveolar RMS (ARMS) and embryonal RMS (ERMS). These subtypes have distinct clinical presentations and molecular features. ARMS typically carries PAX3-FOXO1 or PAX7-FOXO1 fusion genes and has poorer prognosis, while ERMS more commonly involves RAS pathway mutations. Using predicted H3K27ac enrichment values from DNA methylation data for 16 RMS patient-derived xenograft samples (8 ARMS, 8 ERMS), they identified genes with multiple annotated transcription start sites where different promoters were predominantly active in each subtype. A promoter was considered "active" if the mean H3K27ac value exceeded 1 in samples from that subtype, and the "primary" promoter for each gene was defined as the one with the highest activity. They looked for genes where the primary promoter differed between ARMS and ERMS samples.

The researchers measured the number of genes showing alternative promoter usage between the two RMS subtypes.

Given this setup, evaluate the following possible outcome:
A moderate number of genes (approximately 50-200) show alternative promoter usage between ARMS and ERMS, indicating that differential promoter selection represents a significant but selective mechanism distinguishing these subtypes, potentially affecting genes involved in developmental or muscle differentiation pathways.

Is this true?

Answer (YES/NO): NO